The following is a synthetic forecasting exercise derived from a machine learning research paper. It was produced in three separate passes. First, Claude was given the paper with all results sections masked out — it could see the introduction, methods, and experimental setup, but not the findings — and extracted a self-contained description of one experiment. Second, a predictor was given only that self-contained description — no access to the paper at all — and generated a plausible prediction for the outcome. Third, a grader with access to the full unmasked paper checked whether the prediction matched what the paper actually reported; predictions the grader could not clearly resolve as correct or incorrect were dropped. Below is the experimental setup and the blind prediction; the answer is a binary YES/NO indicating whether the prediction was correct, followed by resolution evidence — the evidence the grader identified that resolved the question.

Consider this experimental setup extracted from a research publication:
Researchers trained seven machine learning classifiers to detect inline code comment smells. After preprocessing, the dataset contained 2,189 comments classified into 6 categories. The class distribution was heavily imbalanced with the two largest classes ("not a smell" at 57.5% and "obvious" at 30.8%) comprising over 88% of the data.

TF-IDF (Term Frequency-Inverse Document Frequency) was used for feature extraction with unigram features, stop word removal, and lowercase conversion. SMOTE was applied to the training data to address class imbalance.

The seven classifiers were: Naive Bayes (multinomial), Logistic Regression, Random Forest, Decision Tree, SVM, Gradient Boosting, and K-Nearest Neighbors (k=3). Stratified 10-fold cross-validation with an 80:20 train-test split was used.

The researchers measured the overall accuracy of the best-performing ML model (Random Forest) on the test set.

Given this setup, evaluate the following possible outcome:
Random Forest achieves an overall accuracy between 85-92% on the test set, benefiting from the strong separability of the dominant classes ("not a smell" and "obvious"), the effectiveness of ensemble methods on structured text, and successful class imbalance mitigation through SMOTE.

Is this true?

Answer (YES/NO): NO